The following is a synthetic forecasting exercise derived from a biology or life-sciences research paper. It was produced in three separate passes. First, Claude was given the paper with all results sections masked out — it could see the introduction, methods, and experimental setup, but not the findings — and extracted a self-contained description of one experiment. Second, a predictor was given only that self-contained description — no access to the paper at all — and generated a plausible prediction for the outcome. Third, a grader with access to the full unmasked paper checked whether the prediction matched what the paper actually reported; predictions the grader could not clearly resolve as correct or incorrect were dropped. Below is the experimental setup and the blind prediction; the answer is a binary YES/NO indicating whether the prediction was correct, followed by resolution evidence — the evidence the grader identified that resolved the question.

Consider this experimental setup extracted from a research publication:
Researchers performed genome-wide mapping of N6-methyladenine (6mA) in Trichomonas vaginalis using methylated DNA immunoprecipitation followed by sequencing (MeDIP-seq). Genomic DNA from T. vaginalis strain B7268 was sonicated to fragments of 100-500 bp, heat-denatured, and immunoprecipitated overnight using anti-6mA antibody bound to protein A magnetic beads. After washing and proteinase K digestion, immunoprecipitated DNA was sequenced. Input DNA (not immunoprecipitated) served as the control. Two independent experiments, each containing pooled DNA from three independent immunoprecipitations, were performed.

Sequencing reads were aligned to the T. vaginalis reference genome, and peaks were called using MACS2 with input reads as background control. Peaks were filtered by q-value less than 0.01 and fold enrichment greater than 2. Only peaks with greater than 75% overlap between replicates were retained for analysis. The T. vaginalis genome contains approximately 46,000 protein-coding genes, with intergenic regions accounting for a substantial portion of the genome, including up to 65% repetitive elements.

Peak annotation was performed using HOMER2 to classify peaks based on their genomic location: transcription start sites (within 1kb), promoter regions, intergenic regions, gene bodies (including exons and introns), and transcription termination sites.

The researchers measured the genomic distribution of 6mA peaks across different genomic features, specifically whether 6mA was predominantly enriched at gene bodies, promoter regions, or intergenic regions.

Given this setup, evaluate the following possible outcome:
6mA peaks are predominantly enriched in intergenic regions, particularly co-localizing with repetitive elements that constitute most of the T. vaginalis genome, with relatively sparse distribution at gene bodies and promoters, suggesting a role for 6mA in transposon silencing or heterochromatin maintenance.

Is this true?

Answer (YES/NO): YES